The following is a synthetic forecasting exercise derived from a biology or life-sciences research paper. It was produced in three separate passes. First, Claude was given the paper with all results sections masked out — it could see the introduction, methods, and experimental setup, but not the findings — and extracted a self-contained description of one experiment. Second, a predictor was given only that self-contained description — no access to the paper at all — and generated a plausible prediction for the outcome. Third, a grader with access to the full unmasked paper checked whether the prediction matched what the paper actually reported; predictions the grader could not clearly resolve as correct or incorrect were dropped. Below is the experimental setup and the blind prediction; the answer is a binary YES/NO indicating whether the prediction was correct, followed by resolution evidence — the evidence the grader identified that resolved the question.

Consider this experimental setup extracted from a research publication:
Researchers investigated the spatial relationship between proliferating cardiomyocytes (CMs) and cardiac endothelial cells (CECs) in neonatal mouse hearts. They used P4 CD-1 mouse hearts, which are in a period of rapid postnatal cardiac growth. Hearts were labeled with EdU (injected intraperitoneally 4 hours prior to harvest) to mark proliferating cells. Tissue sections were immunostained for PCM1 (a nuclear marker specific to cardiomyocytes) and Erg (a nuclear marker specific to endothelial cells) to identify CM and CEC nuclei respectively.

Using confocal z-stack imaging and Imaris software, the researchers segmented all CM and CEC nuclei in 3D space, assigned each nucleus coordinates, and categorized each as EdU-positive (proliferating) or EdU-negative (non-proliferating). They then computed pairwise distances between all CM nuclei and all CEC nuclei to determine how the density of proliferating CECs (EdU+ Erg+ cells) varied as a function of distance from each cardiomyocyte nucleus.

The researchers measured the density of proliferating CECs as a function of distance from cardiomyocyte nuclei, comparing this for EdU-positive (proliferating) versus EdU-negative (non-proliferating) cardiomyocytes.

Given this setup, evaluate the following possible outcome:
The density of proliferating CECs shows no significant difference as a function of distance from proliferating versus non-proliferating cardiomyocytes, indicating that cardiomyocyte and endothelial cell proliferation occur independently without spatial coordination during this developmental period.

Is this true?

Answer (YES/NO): NO